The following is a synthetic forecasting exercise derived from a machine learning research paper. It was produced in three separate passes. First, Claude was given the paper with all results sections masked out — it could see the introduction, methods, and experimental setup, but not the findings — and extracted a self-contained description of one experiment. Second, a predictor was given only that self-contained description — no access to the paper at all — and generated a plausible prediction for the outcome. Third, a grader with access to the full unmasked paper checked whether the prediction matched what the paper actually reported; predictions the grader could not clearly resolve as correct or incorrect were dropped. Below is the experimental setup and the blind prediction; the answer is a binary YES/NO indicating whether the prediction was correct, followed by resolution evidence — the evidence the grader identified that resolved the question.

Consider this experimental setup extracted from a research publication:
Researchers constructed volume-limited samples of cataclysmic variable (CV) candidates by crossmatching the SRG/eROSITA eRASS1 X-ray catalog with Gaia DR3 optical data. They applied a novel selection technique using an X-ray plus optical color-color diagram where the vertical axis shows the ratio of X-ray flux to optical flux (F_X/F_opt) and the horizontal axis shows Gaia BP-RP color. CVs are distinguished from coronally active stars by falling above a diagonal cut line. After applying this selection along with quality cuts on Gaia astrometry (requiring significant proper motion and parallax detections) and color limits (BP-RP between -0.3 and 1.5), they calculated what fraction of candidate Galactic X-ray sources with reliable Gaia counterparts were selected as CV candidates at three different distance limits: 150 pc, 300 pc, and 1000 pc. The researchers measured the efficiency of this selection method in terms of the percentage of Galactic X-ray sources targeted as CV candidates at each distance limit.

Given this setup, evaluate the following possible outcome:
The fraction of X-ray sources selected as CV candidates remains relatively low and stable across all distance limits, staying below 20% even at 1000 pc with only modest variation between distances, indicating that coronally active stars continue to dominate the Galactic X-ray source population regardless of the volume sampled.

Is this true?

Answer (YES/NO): NO